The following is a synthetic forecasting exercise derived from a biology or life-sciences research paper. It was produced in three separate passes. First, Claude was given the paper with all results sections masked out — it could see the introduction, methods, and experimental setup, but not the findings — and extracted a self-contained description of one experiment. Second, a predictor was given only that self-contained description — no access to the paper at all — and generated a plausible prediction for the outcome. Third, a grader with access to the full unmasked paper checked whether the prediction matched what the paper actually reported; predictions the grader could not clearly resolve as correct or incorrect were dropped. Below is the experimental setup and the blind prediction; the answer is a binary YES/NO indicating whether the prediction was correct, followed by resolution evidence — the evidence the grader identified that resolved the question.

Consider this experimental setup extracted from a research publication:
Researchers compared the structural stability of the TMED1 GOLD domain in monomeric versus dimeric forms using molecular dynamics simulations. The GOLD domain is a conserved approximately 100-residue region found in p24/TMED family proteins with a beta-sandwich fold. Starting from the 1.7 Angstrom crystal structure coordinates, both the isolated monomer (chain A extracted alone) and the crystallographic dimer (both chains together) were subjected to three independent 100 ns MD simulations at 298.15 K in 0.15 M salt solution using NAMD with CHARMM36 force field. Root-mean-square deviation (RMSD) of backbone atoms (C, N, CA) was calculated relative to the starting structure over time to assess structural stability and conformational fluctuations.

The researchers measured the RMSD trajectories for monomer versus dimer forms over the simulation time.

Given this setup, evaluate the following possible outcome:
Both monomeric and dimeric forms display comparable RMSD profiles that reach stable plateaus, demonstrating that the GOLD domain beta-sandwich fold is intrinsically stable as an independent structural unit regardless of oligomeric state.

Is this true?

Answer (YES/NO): NO